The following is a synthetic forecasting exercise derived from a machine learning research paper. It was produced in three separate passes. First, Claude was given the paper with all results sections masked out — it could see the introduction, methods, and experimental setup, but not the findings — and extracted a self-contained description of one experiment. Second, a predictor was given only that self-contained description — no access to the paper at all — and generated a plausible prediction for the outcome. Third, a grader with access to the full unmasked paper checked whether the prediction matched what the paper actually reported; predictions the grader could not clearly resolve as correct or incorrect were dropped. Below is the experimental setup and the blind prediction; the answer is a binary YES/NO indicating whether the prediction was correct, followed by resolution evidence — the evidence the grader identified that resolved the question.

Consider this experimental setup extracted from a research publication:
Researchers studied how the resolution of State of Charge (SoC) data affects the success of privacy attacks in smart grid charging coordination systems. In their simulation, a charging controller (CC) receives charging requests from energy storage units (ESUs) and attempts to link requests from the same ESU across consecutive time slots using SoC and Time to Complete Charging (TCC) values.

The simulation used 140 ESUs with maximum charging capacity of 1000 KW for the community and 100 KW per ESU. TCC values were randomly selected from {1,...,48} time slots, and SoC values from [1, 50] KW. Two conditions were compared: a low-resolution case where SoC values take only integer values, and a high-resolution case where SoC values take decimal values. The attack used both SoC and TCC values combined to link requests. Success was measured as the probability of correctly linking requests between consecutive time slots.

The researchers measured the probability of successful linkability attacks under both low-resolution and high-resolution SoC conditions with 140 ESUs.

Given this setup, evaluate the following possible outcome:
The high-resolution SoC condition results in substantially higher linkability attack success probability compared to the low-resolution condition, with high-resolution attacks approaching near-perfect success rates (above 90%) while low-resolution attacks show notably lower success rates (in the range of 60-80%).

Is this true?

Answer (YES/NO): NO